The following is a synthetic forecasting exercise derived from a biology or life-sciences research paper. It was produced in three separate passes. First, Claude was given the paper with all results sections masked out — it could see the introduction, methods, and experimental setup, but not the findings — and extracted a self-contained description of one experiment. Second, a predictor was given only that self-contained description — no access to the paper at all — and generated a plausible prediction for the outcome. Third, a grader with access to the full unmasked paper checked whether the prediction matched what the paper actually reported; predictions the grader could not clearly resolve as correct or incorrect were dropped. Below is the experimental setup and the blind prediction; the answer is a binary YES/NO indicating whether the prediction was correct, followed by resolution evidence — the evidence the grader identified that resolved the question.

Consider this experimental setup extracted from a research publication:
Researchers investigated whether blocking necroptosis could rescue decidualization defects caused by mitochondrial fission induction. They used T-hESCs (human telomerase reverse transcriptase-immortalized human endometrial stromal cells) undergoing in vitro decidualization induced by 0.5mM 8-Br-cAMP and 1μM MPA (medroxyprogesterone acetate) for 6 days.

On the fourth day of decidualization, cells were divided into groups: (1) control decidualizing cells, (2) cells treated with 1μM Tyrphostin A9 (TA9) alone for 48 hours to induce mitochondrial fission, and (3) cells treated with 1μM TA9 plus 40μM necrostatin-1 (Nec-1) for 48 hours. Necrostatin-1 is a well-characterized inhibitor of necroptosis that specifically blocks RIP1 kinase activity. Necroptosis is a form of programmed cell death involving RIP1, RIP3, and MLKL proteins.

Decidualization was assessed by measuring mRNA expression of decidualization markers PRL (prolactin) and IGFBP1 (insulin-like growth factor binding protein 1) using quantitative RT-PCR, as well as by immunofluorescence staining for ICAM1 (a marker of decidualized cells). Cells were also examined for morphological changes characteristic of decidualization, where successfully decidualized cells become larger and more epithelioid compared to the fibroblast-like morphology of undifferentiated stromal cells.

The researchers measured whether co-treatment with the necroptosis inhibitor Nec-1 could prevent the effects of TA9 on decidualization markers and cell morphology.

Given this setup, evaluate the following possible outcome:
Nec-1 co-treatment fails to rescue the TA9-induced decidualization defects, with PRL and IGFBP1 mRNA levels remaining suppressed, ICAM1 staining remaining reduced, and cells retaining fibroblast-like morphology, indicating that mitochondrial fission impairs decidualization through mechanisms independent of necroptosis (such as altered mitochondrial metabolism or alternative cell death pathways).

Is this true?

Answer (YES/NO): NO